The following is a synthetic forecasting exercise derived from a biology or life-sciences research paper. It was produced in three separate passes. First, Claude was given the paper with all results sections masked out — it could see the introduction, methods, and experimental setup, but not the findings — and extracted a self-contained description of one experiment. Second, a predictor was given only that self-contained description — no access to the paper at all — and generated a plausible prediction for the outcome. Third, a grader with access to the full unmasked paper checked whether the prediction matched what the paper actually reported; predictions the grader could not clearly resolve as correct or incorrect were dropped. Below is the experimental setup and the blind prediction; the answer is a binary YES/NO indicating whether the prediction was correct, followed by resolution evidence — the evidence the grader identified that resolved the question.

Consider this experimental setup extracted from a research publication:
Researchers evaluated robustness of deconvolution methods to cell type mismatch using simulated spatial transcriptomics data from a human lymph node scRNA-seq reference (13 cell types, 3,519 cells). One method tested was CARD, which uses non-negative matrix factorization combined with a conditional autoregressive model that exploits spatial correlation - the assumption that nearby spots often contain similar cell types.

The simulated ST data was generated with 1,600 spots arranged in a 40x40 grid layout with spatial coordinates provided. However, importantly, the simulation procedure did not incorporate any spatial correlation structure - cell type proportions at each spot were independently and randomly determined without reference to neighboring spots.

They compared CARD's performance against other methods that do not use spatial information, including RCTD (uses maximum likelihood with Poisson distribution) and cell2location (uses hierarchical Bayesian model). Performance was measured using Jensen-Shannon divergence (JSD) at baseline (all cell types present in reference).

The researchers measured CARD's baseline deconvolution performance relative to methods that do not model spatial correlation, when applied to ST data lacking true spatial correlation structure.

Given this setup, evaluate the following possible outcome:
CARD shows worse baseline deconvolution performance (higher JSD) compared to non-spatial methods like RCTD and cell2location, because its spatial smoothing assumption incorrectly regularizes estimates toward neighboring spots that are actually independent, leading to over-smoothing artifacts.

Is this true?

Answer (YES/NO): YES